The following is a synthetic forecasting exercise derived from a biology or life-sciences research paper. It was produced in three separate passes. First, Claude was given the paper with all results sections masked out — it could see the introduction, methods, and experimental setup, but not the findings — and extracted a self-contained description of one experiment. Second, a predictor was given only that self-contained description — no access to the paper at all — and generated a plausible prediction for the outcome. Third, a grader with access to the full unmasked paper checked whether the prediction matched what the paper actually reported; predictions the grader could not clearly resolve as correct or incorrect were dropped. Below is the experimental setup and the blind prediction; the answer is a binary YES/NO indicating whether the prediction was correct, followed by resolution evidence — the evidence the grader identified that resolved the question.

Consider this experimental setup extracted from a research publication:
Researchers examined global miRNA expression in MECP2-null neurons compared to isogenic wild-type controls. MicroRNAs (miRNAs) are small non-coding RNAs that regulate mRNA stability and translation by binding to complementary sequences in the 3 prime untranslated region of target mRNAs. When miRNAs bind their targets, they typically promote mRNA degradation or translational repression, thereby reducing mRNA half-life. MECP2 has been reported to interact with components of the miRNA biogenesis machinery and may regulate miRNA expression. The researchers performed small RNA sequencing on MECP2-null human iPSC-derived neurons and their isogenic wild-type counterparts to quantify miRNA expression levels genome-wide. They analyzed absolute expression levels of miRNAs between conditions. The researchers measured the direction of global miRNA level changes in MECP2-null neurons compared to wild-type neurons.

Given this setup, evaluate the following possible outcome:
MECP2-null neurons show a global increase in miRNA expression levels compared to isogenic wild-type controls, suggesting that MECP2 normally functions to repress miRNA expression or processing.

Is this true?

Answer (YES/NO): NO